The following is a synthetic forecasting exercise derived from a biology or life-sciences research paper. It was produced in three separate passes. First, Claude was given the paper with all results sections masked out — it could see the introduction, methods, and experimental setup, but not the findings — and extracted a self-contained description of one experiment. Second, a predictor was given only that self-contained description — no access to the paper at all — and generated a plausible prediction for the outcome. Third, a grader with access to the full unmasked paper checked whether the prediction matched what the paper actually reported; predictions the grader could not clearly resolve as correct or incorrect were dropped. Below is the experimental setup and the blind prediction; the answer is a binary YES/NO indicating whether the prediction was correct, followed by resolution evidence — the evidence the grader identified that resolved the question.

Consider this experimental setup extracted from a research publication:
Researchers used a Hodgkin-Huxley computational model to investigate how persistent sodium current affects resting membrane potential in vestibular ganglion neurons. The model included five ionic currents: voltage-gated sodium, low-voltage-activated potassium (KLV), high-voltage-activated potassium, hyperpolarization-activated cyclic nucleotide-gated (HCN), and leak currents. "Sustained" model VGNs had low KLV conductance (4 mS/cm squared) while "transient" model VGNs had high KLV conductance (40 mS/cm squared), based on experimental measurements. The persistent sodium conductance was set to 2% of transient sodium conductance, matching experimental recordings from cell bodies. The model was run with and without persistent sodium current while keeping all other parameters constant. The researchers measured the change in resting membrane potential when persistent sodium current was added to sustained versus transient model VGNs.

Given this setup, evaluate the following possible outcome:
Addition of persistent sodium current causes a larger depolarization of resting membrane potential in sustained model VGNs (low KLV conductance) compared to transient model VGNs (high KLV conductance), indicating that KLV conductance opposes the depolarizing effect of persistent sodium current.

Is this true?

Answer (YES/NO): YES